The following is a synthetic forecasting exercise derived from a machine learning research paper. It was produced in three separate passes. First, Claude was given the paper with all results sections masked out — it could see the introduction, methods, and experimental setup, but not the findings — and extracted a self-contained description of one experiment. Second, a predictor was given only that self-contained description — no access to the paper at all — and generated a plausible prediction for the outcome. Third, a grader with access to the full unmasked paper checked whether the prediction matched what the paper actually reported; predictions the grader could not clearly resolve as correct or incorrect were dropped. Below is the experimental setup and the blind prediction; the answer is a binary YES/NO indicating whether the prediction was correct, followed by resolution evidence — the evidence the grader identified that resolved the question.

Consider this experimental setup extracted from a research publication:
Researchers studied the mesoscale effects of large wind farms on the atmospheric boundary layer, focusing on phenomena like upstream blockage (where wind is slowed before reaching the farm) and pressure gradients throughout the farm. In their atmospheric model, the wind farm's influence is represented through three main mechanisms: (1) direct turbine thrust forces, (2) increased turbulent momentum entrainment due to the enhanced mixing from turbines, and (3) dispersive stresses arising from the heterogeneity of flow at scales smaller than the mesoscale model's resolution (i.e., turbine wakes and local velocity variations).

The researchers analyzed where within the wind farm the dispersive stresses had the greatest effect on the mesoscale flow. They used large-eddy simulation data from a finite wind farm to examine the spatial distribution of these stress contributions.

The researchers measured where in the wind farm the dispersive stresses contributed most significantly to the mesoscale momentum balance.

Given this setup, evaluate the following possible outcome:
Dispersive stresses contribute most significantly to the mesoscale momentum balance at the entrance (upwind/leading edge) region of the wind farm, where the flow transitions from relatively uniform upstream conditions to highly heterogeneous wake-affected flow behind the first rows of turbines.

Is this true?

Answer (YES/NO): YES